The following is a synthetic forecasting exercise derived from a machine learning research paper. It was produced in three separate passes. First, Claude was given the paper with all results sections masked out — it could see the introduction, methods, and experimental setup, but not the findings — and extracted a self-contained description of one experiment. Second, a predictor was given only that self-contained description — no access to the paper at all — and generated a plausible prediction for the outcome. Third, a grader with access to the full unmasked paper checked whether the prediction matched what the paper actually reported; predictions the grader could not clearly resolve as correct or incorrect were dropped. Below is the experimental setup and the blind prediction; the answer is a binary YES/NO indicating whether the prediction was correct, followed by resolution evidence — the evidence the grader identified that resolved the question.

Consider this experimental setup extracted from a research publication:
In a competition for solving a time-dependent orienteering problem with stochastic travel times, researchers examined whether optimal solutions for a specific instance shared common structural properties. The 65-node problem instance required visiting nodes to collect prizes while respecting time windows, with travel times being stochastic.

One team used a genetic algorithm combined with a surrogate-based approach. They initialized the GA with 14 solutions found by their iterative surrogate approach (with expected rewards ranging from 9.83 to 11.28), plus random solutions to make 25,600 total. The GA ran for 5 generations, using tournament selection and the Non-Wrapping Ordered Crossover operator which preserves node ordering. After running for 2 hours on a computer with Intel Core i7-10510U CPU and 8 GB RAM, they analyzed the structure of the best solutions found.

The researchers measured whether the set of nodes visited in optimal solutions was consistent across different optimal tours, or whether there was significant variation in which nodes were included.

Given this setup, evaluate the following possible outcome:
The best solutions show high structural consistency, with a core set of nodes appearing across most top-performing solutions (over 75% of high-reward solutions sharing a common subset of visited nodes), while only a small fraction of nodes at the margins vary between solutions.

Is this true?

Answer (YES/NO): NO